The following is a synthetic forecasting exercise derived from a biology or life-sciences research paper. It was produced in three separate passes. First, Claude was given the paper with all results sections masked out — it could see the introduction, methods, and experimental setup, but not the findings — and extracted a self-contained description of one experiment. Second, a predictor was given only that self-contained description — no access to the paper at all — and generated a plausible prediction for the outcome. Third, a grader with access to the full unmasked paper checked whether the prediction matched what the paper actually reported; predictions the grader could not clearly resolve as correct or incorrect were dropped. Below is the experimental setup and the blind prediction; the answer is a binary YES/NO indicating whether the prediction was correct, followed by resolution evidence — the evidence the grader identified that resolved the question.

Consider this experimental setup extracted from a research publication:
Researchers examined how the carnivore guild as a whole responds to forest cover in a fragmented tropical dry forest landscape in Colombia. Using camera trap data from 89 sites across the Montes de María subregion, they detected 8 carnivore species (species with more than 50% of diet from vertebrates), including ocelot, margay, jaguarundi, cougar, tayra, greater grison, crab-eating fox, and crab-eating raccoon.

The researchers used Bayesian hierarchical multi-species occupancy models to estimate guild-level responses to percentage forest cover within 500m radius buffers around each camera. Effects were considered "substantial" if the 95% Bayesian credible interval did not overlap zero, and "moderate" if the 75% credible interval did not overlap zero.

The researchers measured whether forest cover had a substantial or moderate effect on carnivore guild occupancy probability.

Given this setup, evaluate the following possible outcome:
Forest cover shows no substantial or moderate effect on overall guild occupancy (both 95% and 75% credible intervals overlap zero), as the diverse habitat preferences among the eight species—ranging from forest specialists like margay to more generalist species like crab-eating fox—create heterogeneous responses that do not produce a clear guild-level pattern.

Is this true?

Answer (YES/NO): YES